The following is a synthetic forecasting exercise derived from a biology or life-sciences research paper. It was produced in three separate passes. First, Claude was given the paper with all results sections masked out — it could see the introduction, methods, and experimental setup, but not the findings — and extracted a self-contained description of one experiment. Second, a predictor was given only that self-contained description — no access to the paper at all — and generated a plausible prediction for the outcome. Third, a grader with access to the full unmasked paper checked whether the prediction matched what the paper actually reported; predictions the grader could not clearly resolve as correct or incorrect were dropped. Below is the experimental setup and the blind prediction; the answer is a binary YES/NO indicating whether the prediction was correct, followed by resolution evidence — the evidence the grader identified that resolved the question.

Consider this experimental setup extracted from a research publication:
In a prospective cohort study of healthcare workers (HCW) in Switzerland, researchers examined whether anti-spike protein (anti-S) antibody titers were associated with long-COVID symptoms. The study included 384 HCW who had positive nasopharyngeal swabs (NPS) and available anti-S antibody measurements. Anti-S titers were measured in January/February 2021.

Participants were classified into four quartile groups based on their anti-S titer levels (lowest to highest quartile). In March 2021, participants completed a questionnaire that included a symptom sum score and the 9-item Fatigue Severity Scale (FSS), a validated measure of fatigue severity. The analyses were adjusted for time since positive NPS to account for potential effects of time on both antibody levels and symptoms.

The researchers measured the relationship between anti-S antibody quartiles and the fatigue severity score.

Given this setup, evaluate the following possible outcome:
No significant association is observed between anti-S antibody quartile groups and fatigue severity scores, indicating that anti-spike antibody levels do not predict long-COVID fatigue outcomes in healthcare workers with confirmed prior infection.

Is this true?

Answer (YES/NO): NO